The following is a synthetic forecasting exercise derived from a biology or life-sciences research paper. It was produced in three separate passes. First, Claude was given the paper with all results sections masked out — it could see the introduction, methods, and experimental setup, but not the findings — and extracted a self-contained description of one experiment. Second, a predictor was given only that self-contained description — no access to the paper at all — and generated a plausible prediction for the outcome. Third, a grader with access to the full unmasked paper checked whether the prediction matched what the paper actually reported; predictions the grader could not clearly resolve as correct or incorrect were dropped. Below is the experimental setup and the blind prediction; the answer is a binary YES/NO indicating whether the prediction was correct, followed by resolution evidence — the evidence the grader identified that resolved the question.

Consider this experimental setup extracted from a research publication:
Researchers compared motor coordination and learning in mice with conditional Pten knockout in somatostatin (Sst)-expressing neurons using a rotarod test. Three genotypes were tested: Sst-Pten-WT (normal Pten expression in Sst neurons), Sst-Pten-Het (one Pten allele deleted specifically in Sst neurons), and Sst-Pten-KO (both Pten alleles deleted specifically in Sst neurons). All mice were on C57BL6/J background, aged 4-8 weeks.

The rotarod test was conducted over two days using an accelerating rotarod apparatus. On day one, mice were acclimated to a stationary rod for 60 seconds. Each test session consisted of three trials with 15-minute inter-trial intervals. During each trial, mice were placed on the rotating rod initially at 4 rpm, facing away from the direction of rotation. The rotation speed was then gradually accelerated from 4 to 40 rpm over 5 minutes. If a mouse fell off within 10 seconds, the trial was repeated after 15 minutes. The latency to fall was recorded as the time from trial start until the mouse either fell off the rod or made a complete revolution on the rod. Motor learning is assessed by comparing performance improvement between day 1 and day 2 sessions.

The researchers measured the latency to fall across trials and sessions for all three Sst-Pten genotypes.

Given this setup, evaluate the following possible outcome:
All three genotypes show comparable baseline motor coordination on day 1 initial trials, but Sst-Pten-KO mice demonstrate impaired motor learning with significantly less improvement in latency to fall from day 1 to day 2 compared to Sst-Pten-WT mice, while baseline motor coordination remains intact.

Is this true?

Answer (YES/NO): NO